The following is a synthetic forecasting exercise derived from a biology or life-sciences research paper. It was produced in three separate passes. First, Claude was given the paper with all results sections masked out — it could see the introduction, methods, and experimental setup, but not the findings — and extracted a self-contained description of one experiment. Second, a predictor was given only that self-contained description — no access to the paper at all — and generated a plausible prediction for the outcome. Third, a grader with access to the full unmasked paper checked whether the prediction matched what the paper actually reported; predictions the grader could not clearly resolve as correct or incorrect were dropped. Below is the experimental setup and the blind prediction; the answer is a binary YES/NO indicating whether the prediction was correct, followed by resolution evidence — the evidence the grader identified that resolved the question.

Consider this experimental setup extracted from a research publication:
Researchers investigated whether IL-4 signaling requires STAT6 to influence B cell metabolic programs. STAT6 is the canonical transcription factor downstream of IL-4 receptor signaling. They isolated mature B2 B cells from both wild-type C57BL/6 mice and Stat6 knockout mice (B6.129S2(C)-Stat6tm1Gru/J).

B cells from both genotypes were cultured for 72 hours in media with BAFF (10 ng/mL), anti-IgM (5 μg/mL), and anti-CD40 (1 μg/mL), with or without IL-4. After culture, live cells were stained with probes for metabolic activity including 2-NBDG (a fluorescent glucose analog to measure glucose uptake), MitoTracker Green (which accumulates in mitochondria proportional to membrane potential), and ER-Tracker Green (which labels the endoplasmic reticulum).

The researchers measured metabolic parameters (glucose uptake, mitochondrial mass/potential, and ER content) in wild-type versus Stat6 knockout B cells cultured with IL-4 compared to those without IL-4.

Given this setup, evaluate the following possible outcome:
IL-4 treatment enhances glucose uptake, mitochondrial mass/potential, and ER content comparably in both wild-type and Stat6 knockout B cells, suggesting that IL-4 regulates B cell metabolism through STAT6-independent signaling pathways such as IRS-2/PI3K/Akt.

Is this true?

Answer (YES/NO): NO